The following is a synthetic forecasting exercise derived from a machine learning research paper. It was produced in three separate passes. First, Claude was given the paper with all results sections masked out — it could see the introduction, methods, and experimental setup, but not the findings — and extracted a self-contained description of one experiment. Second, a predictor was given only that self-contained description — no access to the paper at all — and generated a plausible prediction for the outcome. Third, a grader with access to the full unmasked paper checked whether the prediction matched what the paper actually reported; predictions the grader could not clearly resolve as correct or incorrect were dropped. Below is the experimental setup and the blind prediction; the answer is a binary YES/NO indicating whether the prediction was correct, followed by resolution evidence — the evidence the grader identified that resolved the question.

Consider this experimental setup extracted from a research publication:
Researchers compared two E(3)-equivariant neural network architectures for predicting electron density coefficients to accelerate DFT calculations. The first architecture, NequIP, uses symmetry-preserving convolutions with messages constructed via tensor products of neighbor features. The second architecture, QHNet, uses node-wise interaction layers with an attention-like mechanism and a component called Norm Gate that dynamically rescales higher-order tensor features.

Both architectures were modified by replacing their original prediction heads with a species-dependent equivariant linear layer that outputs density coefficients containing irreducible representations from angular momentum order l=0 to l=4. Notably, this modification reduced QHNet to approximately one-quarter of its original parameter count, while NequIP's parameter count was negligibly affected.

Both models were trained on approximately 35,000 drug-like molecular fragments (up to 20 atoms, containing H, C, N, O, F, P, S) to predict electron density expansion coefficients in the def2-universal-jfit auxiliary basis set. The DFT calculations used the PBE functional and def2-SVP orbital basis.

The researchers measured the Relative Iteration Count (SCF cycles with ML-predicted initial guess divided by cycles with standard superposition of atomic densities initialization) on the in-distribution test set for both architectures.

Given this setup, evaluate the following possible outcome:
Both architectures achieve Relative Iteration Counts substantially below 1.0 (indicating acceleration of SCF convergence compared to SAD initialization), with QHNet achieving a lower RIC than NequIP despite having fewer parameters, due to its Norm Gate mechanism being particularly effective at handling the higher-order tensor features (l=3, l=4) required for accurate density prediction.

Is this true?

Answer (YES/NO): NO